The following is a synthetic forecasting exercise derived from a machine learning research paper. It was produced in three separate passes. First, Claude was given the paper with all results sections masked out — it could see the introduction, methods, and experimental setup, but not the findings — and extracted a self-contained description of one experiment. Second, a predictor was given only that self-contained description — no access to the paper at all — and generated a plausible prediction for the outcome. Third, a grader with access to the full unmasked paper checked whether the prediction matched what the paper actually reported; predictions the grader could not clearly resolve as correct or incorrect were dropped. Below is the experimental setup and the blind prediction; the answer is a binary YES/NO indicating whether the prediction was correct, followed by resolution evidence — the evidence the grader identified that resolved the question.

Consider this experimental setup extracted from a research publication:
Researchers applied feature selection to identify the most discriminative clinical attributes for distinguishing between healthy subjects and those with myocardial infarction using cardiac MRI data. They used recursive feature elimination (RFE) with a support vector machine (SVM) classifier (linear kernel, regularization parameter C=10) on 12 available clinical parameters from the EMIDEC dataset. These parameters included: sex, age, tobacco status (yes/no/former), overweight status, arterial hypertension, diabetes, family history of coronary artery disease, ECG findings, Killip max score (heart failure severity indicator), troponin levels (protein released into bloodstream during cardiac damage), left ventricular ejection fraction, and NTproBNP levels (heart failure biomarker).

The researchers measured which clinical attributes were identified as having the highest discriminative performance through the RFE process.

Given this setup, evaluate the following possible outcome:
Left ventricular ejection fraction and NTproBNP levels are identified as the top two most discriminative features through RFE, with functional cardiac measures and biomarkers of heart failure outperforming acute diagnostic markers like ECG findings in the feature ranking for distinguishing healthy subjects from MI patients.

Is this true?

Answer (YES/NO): NO